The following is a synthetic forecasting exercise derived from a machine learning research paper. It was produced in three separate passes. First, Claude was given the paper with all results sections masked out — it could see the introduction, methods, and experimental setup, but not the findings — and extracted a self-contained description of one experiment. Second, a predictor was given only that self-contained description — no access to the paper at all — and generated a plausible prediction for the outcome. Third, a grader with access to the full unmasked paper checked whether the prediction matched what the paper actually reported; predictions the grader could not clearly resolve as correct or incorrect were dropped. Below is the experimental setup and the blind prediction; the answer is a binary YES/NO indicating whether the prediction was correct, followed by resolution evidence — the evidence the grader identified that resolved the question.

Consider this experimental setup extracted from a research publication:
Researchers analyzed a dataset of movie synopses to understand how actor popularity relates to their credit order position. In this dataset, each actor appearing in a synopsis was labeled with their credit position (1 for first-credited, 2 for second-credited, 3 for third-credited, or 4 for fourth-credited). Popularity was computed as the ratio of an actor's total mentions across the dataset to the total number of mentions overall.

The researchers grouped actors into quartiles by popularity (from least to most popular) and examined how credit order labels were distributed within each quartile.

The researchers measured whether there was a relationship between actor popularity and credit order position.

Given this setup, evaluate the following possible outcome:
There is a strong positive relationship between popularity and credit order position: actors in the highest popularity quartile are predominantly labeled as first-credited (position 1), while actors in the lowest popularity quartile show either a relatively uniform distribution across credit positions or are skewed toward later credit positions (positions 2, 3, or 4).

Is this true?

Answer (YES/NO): NO